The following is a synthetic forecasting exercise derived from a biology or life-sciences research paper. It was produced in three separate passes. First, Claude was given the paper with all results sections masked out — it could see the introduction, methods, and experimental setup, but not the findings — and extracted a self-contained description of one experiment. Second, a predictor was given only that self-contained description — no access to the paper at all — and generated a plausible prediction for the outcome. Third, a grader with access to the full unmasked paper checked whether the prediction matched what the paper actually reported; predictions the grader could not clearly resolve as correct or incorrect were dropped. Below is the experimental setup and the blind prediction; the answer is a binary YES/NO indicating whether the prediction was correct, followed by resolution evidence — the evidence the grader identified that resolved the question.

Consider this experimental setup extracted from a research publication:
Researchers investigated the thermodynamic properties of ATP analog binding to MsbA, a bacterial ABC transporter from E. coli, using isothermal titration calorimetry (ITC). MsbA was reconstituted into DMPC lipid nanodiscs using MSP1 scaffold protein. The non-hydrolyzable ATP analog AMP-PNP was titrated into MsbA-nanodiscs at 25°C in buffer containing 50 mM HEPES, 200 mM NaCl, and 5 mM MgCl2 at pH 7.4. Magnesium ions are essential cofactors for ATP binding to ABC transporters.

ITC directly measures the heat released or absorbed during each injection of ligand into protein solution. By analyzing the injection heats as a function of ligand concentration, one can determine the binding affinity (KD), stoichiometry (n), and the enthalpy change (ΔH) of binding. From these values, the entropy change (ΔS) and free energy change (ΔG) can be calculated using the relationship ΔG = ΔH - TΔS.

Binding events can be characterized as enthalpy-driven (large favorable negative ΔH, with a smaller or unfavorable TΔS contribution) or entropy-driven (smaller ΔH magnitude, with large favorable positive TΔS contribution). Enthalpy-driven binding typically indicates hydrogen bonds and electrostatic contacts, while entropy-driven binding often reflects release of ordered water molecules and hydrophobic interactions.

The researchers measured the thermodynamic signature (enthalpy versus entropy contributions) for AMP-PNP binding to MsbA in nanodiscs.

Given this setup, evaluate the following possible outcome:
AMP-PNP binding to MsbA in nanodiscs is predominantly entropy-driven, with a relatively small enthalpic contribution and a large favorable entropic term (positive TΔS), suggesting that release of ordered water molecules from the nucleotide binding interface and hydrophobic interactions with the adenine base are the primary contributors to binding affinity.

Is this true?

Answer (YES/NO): NO